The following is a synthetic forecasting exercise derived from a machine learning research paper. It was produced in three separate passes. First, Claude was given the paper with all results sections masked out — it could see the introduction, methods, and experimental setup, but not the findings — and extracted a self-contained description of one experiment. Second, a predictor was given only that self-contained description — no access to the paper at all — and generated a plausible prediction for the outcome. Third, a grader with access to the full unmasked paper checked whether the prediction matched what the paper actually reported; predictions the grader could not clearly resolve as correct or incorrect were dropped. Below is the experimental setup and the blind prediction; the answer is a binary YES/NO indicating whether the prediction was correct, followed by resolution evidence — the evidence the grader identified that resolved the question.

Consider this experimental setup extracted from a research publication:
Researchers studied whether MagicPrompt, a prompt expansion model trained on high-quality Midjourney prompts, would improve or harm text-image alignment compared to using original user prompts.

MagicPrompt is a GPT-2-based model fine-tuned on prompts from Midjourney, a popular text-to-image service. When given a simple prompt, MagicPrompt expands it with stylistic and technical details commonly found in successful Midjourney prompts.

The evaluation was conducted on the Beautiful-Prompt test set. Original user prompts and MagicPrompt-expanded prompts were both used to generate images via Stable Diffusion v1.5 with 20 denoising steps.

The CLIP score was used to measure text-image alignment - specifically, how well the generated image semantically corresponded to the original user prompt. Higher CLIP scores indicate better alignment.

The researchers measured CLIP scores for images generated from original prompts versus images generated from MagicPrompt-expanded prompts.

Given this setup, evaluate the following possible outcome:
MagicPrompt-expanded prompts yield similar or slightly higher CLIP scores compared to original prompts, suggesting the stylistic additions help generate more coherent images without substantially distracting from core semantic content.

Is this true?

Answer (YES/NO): NO